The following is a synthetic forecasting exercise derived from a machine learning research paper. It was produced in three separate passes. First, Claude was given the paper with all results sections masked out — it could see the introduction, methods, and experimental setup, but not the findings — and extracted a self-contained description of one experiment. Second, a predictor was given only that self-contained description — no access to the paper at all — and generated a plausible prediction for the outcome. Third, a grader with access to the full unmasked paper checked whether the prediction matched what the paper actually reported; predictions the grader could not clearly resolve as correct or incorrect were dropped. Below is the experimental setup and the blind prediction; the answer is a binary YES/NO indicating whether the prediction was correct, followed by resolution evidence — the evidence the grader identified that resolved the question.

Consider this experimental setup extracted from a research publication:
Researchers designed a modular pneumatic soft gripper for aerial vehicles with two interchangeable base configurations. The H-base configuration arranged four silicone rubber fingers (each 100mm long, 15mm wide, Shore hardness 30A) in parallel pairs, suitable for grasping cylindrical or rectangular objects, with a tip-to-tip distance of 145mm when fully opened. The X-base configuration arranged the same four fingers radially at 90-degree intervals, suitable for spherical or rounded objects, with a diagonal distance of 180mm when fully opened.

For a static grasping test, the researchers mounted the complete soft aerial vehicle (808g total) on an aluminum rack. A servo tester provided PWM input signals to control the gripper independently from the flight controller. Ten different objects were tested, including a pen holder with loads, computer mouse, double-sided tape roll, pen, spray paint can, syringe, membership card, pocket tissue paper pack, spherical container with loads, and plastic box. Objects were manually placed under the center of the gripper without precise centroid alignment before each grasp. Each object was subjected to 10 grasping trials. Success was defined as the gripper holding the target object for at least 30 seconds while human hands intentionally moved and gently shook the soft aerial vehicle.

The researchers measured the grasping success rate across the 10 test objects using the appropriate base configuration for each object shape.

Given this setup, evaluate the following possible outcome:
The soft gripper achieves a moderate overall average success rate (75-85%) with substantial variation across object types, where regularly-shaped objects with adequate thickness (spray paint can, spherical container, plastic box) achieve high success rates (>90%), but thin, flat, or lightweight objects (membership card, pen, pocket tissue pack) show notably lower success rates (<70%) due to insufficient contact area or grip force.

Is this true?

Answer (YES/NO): NO